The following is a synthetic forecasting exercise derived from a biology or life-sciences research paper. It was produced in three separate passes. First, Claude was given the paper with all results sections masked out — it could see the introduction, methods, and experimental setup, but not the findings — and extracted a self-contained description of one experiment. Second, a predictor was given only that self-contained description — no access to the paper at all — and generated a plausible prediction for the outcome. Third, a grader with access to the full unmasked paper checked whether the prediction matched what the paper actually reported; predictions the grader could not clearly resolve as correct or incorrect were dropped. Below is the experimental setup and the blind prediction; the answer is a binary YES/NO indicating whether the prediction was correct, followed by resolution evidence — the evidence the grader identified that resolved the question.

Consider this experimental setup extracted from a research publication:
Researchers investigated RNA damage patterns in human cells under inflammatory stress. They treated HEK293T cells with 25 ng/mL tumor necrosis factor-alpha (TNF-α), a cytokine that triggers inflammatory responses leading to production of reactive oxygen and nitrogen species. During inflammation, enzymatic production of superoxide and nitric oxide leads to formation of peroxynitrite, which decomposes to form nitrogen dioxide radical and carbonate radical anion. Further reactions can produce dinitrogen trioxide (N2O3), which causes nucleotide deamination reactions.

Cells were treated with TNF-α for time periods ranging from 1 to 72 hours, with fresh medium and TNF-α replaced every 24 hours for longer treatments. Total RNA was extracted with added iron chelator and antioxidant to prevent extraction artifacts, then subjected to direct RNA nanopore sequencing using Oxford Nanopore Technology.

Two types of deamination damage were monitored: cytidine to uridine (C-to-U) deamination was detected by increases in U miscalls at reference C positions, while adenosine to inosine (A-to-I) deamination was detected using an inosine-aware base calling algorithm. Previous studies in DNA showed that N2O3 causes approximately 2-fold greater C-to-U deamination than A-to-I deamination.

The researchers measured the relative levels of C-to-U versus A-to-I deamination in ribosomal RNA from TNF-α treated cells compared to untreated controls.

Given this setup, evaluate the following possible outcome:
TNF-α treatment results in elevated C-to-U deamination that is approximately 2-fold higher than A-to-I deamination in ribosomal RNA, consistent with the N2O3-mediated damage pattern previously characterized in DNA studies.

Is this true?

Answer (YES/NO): NO